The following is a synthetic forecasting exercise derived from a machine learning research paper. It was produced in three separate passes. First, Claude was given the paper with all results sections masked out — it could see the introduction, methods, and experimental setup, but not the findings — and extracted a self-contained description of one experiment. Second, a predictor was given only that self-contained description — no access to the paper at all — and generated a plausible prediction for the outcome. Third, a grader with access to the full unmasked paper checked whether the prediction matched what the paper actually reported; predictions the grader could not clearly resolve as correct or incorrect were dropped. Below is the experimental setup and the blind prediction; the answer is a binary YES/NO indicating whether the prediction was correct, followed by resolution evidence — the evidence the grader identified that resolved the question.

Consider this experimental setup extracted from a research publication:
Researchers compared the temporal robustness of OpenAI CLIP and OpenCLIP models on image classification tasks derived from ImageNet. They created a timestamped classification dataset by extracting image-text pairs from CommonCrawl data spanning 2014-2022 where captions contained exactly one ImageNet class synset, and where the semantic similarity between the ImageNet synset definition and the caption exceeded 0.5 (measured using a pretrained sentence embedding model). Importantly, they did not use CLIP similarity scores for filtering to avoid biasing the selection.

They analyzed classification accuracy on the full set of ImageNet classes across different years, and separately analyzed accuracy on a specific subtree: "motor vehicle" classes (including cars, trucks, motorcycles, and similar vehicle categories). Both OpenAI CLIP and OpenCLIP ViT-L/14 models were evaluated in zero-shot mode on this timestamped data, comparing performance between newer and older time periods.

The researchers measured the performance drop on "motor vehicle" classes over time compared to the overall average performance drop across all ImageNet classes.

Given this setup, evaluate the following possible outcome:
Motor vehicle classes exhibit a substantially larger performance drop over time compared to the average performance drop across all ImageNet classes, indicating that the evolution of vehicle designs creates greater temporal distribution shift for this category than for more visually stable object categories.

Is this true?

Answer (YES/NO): YES